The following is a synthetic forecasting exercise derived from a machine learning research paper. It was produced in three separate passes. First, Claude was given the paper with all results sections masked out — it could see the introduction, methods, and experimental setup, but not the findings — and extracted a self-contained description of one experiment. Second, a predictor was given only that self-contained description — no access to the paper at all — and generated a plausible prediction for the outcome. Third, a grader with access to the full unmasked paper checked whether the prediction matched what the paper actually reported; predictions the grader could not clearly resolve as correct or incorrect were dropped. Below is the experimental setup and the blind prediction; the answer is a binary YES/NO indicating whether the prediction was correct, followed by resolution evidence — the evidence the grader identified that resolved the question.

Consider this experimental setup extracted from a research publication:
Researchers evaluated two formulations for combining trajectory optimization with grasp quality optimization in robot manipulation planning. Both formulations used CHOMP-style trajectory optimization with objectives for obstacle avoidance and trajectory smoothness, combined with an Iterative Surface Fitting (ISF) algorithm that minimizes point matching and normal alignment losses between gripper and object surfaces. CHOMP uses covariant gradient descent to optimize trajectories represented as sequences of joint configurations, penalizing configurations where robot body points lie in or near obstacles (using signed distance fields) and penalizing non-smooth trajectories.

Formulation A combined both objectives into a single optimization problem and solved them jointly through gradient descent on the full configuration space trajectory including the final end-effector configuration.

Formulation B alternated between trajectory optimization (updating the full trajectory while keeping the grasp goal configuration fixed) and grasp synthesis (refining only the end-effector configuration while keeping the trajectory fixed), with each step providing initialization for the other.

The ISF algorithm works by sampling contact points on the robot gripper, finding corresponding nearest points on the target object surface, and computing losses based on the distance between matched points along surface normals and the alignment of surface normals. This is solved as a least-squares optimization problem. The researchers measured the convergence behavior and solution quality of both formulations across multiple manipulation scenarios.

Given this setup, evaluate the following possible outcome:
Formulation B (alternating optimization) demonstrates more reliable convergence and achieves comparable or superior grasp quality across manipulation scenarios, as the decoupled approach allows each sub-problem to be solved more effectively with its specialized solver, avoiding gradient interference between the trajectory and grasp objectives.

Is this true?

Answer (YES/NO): YES